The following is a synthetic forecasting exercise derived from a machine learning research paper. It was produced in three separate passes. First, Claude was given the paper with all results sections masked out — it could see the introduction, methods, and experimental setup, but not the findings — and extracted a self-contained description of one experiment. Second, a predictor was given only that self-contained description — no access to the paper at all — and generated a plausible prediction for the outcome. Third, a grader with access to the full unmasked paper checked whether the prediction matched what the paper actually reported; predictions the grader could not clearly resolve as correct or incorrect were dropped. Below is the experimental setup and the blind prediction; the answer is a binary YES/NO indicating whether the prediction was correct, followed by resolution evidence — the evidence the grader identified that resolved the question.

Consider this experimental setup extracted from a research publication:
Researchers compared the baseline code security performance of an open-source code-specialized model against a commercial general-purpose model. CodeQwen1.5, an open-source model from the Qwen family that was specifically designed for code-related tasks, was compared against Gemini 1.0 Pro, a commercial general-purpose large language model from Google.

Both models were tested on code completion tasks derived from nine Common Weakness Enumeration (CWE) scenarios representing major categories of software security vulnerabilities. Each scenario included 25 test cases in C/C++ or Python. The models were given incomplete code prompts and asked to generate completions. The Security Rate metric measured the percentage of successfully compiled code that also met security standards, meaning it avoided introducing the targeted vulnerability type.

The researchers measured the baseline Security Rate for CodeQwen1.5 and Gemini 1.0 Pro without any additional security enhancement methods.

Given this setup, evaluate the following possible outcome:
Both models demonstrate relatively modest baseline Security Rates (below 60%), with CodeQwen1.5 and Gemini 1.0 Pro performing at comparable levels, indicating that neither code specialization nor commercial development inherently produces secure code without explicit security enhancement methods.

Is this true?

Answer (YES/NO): NO